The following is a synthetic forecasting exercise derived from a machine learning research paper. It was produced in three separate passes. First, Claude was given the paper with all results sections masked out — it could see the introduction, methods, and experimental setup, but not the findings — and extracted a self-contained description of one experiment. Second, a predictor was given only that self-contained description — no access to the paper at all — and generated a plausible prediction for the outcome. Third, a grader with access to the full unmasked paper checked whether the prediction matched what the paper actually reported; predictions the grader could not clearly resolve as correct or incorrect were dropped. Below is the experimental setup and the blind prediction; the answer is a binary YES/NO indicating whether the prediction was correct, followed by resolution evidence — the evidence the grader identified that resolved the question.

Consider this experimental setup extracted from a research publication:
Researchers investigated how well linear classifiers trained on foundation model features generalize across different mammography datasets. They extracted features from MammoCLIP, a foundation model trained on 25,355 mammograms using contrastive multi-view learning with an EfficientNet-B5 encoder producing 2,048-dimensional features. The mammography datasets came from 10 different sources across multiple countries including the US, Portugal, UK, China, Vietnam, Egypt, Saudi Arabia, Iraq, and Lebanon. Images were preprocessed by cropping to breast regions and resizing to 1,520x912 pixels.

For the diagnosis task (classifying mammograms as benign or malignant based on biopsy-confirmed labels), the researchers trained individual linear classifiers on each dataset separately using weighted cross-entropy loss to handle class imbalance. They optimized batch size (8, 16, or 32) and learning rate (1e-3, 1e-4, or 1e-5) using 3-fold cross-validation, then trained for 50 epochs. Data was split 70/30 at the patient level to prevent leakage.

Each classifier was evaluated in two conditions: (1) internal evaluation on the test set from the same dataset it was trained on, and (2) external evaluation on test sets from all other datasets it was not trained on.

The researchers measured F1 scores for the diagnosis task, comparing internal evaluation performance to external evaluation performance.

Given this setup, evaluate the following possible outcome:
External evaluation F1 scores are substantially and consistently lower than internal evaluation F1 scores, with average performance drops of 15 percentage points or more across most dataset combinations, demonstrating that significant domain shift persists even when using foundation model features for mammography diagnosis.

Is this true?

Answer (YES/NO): YES